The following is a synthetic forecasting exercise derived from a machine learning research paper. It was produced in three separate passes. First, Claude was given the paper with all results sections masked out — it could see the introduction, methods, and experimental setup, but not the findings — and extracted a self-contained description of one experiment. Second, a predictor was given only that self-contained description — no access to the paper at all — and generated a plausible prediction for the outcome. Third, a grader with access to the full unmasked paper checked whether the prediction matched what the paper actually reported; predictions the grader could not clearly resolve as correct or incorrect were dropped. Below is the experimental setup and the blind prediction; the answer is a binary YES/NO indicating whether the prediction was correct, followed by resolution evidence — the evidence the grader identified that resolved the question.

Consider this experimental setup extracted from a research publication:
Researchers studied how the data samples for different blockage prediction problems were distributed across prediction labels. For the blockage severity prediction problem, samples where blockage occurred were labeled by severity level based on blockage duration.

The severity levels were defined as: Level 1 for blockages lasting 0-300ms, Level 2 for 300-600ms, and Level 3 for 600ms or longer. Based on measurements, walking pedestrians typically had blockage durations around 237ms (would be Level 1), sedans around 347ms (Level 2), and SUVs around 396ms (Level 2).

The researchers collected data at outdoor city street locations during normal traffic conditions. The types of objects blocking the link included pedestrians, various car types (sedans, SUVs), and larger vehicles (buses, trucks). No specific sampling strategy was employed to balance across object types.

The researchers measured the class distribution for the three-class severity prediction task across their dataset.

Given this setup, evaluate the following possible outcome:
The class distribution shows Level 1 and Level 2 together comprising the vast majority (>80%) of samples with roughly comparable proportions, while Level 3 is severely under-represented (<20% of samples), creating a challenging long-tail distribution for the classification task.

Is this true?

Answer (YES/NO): NO